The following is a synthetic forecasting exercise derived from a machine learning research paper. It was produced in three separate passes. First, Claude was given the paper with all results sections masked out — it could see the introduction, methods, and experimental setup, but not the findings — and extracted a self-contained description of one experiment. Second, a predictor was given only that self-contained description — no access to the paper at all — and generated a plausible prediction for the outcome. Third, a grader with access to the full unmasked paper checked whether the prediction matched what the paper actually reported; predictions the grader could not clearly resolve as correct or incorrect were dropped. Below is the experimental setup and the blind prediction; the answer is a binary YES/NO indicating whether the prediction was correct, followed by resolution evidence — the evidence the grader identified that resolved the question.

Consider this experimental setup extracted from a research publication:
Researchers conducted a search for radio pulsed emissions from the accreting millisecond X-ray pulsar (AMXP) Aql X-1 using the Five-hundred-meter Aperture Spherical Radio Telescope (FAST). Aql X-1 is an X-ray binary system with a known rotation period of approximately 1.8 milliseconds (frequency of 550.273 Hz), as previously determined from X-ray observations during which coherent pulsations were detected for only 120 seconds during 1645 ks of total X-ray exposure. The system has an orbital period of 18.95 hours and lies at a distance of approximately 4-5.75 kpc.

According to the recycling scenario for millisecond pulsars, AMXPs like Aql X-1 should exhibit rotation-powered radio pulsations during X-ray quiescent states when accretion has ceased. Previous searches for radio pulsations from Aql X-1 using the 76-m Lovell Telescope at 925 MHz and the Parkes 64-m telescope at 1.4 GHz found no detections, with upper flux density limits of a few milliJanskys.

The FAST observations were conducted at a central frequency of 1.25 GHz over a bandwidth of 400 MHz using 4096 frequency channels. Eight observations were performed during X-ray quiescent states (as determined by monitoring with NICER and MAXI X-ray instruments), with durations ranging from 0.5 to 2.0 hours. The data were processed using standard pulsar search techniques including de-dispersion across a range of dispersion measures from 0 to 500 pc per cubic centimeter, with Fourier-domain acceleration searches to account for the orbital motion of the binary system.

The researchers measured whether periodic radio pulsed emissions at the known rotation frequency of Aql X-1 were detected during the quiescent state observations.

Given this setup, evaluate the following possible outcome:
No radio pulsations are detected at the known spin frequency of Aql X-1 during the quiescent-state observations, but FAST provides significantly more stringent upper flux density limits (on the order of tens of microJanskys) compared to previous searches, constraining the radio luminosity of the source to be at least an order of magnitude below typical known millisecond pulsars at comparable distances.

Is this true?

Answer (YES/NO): NO